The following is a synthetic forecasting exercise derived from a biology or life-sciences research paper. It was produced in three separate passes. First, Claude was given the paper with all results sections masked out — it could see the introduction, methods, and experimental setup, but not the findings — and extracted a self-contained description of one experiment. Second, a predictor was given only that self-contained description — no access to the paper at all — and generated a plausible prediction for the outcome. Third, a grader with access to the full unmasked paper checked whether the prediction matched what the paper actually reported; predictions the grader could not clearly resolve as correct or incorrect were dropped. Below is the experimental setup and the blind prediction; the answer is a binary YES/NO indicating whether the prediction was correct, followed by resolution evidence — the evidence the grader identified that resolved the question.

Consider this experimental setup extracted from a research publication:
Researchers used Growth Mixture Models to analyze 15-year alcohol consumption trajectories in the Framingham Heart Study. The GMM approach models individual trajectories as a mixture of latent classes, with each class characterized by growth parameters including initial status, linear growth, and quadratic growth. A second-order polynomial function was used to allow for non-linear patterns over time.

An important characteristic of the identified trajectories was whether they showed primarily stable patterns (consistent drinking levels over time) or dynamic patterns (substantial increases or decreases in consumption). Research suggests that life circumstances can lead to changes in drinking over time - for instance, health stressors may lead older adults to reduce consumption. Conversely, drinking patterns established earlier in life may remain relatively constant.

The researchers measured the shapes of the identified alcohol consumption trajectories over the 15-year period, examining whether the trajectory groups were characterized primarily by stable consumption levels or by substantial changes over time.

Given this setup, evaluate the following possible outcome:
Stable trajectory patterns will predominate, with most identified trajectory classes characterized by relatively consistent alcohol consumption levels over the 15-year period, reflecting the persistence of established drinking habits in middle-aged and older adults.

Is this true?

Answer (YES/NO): YES